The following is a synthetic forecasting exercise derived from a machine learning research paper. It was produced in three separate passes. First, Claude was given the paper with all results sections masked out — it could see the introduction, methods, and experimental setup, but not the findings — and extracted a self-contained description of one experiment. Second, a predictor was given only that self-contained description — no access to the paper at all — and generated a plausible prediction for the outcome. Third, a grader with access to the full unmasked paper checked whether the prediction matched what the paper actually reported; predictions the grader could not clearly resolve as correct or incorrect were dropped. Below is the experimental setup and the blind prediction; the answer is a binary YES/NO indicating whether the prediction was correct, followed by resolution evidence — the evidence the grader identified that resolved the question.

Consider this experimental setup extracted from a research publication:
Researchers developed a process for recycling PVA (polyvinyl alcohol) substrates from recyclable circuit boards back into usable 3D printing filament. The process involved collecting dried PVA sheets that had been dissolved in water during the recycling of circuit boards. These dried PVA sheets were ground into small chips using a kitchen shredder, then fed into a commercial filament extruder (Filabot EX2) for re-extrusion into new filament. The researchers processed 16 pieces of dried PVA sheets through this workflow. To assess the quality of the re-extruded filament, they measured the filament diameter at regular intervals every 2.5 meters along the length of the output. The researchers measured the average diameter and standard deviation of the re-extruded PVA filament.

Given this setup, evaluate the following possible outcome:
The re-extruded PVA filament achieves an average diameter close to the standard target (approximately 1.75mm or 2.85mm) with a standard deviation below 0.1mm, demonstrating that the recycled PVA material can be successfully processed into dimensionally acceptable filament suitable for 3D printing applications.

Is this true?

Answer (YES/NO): YES